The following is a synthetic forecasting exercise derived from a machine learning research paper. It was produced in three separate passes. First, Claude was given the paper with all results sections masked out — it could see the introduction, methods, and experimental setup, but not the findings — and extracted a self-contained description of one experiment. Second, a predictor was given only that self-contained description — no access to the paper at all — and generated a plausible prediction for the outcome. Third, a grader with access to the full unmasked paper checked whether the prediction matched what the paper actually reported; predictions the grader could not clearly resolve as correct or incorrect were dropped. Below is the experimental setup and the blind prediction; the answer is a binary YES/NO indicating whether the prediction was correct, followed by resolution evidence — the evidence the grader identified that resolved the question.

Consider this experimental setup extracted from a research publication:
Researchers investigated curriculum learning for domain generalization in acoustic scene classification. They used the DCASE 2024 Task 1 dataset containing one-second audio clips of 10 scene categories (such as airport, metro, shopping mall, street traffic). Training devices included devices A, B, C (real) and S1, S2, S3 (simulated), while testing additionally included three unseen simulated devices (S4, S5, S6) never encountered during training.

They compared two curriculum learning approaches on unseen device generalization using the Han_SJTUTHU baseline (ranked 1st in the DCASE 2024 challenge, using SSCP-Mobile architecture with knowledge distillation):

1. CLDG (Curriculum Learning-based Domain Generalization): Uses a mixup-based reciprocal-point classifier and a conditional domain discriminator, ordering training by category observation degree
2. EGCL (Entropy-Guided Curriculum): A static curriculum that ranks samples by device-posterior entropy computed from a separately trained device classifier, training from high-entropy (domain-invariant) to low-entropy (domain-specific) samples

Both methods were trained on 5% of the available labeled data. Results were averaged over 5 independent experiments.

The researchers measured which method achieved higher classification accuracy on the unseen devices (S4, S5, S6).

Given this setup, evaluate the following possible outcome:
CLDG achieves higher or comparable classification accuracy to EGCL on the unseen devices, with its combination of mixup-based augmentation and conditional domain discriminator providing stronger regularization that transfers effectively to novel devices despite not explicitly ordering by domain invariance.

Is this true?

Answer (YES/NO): NO